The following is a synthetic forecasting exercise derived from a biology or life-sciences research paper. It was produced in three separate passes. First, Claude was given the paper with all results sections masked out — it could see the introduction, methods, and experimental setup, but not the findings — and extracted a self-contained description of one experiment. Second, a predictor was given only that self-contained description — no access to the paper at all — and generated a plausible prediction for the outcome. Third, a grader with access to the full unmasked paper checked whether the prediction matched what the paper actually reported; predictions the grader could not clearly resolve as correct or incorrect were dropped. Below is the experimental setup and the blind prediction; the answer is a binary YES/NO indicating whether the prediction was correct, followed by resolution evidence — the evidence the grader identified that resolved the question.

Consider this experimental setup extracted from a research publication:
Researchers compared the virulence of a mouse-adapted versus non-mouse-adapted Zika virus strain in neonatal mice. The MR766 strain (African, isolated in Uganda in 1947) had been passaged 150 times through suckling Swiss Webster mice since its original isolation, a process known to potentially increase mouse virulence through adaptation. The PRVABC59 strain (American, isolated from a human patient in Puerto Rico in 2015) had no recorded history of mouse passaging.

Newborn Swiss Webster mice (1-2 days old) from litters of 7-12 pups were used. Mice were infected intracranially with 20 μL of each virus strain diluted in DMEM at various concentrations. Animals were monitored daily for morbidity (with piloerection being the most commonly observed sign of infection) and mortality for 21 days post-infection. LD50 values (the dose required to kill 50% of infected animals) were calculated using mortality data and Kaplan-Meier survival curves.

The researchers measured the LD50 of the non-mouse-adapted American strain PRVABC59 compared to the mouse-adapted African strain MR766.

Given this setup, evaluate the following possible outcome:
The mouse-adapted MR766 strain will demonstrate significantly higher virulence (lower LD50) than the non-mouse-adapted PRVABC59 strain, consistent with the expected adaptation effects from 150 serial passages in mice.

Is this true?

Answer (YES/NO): NO